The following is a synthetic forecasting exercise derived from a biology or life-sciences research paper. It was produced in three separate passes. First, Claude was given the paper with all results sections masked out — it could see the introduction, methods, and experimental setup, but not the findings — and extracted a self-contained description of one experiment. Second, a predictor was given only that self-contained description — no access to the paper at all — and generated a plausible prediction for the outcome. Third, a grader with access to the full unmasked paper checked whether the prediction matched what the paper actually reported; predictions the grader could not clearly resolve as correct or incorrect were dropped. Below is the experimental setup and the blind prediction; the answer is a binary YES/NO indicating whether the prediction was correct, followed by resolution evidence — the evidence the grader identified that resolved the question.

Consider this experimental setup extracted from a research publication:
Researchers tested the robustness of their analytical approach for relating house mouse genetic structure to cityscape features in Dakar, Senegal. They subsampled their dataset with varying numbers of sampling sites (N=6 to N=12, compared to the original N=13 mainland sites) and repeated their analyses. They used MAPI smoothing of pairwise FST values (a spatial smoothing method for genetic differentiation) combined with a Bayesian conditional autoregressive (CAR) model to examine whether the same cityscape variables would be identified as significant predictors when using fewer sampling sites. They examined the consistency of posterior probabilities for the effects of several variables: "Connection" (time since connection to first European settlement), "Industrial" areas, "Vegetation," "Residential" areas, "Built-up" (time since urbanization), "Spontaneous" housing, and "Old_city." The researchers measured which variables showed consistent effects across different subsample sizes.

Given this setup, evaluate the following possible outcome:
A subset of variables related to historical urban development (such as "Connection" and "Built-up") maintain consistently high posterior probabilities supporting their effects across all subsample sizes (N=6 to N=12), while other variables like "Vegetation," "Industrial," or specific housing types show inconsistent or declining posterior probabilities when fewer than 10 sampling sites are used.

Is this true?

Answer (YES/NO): NO